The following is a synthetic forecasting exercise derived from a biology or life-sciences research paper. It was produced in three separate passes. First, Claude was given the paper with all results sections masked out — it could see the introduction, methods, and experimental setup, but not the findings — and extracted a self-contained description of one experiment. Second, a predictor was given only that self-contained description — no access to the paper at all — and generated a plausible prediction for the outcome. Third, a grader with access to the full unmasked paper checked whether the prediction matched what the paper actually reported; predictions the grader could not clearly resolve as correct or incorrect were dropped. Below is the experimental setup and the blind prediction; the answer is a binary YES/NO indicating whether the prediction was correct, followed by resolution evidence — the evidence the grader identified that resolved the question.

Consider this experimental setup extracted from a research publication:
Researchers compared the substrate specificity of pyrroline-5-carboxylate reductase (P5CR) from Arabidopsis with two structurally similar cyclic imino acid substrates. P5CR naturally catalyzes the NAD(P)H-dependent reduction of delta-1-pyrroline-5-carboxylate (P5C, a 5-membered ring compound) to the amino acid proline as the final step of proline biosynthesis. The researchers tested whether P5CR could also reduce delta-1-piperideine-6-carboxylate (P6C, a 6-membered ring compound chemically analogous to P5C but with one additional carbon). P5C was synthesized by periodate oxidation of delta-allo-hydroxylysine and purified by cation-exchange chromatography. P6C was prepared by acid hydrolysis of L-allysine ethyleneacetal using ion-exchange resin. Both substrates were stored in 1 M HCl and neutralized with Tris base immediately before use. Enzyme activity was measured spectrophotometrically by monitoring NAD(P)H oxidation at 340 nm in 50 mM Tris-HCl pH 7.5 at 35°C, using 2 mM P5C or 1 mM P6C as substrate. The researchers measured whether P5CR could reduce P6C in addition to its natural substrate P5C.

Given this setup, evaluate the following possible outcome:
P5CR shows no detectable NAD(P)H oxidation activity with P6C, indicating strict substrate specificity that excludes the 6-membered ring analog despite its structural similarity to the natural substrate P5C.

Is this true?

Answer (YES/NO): NO